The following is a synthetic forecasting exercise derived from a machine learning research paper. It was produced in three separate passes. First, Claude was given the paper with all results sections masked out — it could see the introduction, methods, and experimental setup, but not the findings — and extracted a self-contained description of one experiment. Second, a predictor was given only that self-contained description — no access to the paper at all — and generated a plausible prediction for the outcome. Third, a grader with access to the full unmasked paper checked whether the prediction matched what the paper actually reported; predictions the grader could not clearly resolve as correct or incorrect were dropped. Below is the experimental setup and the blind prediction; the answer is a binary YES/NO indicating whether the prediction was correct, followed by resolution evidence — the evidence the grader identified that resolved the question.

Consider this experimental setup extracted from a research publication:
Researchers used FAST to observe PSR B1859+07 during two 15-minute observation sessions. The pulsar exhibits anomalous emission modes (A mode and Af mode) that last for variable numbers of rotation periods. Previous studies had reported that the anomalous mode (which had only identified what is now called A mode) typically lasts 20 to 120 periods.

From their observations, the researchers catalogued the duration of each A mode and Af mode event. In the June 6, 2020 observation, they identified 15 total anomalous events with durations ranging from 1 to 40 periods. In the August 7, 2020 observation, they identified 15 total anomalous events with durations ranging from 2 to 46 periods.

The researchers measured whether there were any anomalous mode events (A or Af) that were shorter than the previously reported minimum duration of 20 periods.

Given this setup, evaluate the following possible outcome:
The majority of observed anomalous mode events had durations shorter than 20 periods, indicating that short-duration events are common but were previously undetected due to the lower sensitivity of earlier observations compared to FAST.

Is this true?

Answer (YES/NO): YES